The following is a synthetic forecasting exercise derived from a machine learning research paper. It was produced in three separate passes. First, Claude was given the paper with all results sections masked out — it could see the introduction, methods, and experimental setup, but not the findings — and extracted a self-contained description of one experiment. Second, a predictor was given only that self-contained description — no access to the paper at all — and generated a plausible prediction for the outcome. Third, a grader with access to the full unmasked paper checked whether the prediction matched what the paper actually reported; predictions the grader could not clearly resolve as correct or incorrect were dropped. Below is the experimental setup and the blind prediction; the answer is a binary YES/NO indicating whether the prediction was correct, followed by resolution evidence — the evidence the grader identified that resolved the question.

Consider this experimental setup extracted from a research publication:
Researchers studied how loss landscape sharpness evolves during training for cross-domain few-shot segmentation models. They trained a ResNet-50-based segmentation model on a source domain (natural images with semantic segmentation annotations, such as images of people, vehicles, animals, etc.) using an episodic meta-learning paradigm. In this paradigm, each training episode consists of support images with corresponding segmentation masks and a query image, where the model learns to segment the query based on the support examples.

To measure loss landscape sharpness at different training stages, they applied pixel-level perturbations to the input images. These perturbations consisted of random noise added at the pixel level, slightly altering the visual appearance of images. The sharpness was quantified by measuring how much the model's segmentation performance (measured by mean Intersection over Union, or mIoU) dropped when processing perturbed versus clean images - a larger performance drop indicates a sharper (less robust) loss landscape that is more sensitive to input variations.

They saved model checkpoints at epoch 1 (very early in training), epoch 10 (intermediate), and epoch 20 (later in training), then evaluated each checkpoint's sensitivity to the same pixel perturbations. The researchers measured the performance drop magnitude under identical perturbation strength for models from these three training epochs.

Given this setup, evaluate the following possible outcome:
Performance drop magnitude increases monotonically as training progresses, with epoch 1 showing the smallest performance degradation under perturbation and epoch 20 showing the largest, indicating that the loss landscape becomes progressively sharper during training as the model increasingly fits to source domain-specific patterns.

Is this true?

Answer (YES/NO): YES